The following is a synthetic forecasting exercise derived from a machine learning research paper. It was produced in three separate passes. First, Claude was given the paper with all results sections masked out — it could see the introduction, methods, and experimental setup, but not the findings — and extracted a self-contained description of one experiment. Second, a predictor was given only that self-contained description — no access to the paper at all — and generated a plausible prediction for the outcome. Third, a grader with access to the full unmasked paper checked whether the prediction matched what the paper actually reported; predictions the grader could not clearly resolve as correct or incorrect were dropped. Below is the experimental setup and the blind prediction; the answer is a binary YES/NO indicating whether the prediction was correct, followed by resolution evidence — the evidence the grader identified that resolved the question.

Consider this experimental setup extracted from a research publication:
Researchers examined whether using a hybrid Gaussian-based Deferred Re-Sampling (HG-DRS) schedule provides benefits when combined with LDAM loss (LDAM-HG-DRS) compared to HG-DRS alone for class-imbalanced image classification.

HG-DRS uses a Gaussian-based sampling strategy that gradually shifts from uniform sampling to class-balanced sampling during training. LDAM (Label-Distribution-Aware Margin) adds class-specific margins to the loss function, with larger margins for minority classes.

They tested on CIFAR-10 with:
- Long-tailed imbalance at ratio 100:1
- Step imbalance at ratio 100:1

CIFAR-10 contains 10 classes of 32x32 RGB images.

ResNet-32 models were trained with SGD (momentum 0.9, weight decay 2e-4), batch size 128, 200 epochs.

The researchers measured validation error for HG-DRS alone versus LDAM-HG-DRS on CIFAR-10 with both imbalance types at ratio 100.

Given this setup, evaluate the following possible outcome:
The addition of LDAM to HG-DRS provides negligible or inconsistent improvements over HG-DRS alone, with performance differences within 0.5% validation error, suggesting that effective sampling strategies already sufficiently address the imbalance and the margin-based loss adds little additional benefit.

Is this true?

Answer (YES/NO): NO